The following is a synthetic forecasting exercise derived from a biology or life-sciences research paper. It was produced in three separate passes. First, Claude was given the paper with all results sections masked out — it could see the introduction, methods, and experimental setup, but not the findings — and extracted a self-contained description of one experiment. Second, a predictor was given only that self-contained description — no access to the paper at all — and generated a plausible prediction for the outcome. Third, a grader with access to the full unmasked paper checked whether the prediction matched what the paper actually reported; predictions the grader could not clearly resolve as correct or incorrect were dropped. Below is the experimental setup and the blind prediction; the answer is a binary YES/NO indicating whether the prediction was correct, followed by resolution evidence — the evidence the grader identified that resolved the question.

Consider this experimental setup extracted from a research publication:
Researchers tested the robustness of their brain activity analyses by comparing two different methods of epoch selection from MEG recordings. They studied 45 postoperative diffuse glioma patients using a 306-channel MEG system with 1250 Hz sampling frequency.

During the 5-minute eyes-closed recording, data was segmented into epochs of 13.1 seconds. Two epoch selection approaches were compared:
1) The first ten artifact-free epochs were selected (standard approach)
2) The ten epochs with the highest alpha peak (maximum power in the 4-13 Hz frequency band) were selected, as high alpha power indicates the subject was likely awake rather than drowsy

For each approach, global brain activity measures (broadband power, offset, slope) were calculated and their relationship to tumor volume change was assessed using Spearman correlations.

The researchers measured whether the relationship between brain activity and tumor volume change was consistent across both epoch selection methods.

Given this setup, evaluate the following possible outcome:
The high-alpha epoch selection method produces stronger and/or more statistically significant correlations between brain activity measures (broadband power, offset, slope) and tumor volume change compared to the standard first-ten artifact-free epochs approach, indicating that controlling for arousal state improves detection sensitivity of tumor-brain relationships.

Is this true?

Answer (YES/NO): NO